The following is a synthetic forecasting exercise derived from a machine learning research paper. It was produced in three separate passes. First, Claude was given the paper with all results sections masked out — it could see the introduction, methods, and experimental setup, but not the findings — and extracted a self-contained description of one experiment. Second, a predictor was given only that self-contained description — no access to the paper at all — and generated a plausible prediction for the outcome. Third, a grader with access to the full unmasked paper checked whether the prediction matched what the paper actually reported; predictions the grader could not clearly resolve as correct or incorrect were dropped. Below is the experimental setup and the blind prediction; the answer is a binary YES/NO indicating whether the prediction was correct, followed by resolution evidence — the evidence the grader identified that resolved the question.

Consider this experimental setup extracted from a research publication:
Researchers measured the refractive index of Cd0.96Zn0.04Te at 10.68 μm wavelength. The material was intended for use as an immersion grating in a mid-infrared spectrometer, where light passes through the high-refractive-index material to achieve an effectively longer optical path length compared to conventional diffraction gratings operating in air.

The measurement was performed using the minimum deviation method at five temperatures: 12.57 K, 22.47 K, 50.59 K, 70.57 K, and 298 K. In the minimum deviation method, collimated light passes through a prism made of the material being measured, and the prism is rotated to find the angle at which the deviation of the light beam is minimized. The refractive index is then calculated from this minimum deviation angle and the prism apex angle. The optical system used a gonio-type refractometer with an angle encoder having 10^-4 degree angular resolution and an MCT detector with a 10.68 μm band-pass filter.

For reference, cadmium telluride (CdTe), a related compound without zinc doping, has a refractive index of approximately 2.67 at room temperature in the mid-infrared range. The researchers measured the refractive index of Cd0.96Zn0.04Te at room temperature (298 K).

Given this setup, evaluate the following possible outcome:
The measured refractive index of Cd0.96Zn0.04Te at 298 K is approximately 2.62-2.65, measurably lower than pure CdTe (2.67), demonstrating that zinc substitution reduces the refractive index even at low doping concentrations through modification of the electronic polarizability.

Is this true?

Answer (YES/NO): NO